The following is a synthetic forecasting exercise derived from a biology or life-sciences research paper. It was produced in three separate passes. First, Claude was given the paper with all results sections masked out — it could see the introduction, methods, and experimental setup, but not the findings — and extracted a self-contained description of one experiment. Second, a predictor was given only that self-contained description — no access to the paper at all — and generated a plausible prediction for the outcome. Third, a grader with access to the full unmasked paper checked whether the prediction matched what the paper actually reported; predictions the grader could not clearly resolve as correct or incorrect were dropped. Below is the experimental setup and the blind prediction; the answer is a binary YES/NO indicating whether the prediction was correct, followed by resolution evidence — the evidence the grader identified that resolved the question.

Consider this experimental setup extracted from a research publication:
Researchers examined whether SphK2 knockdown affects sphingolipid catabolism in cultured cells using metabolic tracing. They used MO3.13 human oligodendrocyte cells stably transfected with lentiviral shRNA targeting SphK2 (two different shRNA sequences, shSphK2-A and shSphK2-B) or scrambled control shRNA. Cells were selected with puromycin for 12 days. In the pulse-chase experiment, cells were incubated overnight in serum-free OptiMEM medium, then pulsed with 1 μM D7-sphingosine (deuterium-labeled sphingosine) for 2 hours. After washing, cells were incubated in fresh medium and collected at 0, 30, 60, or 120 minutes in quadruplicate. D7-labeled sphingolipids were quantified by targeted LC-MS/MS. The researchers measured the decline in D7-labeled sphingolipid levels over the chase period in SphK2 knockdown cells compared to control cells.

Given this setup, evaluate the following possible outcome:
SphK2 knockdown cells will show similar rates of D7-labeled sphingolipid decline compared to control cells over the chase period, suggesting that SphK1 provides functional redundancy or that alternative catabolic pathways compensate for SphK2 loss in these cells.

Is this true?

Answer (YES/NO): NO